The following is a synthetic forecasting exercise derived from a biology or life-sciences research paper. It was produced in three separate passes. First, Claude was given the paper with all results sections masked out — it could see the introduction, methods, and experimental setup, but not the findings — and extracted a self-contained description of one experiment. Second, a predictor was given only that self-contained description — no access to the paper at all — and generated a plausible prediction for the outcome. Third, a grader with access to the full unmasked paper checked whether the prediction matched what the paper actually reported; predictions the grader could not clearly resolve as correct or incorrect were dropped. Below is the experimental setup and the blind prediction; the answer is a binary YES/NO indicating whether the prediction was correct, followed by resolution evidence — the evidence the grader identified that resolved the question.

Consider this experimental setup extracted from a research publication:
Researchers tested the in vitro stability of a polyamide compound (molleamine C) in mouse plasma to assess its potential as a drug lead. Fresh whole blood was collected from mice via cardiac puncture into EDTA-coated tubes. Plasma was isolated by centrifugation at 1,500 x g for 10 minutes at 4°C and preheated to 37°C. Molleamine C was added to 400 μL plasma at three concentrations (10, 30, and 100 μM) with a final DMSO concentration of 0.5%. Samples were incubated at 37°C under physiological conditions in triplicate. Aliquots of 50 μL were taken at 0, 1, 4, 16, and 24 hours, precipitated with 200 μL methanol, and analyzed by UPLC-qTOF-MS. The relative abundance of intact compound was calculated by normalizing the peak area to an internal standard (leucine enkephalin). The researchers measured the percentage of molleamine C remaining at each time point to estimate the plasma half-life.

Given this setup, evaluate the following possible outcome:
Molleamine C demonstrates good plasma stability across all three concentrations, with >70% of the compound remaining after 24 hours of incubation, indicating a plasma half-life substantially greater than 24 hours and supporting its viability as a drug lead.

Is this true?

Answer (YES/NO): NO